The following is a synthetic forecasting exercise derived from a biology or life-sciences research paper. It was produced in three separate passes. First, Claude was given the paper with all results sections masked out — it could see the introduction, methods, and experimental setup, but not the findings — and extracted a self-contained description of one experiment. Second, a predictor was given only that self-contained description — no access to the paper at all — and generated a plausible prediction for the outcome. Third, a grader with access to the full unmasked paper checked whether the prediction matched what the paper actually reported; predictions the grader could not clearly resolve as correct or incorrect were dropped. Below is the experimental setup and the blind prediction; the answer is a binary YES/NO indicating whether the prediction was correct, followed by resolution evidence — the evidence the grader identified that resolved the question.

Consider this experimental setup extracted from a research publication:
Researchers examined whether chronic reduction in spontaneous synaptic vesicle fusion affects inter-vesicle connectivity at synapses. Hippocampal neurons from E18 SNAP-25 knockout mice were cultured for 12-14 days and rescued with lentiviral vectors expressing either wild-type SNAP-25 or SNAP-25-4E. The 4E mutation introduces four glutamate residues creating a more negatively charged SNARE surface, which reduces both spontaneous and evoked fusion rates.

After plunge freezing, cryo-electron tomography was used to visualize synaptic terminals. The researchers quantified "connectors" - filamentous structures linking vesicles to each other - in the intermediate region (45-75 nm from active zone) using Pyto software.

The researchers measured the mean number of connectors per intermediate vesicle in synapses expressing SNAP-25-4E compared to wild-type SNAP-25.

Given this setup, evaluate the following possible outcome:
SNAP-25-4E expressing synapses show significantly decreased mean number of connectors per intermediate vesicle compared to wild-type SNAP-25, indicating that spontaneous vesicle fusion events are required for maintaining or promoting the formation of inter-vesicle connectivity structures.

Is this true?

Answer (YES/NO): NO